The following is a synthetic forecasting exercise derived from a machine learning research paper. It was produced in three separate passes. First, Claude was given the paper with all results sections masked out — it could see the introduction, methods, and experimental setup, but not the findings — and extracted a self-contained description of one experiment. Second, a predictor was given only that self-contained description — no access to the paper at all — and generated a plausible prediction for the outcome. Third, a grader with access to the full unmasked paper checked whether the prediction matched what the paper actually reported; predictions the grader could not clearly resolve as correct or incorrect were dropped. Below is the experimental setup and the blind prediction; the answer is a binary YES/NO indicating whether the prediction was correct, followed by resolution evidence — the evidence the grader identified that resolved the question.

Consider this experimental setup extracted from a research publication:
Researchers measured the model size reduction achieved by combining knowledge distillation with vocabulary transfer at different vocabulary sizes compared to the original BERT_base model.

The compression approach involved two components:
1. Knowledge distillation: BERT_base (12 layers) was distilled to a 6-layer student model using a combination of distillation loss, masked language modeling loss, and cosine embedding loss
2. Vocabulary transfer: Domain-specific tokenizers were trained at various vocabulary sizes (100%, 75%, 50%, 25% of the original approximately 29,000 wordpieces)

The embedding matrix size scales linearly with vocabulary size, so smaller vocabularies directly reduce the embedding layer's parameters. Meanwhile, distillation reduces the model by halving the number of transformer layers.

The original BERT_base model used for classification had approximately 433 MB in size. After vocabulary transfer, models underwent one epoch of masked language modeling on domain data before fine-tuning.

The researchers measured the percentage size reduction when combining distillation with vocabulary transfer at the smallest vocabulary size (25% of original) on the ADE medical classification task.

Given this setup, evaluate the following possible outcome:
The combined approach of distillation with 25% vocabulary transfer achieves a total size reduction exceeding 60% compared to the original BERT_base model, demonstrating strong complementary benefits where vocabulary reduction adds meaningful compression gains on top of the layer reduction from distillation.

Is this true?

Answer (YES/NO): NO